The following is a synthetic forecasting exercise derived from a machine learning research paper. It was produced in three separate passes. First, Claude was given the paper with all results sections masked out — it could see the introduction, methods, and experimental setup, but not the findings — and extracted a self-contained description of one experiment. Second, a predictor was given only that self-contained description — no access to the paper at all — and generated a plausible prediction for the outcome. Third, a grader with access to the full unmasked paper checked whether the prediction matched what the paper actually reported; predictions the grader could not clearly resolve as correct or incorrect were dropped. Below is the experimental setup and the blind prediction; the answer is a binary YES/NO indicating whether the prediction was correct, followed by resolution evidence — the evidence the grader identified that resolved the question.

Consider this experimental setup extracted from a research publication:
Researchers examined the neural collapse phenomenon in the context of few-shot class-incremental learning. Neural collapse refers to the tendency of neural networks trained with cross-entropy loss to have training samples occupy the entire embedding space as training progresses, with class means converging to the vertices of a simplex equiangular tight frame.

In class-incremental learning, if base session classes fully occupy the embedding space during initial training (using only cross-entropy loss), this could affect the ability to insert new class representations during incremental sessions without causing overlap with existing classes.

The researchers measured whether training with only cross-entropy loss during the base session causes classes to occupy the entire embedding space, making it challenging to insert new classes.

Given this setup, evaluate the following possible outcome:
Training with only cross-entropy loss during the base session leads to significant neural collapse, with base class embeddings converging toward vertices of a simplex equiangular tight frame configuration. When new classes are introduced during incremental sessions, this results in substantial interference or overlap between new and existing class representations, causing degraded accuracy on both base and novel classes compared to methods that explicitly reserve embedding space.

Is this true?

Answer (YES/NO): NO